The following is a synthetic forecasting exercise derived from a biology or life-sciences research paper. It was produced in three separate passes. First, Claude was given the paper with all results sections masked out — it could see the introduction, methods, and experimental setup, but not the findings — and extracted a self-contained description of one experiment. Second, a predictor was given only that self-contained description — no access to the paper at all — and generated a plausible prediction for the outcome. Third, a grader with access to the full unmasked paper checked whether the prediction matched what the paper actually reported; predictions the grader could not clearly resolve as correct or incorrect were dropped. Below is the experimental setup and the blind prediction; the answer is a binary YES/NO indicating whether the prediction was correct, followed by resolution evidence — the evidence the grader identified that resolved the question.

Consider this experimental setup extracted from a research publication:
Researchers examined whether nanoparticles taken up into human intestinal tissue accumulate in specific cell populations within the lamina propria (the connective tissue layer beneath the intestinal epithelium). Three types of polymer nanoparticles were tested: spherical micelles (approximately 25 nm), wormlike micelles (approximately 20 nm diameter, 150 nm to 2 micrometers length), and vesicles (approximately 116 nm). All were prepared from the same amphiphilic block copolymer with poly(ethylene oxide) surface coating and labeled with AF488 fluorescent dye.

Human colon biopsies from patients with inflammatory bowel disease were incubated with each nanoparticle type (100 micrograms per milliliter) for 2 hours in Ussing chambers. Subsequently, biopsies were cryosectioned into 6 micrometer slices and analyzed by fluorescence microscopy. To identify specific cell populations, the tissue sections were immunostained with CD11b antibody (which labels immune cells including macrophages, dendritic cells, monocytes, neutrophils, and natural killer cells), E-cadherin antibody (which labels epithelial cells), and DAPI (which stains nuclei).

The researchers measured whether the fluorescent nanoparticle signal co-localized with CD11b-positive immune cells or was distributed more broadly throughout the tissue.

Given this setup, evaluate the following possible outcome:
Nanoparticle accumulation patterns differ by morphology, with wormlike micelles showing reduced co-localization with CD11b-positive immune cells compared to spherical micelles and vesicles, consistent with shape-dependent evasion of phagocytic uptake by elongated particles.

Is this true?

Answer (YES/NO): NO